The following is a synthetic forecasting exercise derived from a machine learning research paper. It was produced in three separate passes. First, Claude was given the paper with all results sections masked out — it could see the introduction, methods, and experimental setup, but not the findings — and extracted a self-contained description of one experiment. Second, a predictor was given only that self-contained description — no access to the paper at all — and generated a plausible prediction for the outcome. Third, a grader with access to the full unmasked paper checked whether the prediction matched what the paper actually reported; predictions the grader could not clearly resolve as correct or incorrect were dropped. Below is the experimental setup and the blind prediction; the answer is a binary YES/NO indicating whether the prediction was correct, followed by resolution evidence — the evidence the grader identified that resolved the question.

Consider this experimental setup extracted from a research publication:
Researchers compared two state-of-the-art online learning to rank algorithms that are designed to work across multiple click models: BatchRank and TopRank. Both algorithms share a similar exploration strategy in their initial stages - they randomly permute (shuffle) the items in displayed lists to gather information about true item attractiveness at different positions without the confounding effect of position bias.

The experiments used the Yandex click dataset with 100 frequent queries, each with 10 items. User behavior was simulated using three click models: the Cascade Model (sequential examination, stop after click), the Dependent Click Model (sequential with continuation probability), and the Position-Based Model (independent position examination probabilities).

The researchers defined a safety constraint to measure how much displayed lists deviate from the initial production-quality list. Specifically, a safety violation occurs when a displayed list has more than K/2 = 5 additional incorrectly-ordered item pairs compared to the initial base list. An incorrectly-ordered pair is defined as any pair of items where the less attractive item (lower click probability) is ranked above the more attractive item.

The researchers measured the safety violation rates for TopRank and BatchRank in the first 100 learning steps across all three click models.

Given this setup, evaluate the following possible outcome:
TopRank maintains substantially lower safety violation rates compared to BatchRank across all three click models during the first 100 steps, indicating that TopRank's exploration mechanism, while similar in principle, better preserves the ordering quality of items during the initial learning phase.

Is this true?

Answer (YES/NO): NO